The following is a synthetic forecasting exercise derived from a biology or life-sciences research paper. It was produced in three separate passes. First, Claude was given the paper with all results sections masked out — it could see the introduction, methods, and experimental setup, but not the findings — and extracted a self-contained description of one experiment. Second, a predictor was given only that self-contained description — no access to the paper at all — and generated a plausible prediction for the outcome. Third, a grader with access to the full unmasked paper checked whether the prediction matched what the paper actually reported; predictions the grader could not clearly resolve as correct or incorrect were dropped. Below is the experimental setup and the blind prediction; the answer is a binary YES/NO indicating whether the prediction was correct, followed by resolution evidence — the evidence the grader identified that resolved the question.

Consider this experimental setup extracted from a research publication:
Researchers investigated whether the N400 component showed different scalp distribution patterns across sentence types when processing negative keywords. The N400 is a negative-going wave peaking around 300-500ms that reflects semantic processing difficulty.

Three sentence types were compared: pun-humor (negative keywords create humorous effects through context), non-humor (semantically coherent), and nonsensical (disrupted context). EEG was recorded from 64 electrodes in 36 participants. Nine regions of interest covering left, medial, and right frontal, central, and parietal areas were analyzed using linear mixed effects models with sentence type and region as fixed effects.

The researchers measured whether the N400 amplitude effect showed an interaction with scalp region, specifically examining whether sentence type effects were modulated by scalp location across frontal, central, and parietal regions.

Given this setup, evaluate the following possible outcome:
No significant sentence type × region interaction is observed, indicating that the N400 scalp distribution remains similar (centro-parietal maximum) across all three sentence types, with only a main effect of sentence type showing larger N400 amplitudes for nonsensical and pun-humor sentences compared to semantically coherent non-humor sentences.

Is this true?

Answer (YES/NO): NO